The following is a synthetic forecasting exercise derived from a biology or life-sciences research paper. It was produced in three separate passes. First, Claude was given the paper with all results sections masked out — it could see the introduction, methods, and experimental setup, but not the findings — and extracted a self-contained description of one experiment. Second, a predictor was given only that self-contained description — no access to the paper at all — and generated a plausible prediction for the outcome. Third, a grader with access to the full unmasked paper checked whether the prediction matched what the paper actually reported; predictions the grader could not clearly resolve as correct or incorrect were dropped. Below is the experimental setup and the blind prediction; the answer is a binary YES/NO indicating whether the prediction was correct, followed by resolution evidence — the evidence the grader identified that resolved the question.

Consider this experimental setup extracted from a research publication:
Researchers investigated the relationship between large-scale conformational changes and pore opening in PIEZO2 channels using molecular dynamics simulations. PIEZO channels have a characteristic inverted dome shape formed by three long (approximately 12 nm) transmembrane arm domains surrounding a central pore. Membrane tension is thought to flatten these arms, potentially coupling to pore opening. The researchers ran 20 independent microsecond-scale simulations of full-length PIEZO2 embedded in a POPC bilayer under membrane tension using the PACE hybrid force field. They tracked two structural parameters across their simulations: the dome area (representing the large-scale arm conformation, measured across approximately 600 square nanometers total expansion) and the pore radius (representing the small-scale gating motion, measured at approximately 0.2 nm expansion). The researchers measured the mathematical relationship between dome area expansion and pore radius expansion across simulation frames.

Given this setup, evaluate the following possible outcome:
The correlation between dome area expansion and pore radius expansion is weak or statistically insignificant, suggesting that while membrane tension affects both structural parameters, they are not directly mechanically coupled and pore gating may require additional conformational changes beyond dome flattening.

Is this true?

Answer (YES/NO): NO